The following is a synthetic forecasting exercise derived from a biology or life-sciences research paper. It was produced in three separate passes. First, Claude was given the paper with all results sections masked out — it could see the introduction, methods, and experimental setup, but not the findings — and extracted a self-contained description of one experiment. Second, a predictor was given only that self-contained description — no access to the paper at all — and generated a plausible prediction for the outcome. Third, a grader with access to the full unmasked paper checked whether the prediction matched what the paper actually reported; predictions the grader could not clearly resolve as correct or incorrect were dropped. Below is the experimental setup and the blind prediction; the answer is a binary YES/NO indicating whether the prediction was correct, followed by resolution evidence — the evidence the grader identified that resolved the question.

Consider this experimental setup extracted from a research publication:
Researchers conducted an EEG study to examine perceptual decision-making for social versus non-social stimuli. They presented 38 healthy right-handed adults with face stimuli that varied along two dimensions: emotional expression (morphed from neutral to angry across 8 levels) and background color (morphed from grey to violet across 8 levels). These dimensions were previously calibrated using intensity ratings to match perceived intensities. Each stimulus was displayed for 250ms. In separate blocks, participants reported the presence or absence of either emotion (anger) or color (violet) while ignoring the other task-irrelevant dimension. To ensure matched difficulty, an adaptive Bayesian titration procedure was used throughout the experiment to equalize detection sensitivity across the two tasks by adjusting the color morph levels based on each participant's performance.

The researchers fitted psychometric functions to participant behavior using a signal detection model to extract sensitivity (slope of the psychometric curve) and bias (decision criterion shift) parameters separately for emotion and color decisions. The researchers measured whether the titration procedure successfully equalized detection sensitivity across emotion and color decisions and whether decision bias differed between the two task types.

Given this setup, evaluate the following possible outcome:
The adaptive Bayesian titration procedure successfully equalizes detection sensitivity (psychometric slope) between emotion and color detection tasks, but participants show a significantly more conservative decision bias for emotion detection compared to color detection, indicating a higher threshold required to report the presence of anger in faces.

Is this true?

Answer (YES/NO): NO